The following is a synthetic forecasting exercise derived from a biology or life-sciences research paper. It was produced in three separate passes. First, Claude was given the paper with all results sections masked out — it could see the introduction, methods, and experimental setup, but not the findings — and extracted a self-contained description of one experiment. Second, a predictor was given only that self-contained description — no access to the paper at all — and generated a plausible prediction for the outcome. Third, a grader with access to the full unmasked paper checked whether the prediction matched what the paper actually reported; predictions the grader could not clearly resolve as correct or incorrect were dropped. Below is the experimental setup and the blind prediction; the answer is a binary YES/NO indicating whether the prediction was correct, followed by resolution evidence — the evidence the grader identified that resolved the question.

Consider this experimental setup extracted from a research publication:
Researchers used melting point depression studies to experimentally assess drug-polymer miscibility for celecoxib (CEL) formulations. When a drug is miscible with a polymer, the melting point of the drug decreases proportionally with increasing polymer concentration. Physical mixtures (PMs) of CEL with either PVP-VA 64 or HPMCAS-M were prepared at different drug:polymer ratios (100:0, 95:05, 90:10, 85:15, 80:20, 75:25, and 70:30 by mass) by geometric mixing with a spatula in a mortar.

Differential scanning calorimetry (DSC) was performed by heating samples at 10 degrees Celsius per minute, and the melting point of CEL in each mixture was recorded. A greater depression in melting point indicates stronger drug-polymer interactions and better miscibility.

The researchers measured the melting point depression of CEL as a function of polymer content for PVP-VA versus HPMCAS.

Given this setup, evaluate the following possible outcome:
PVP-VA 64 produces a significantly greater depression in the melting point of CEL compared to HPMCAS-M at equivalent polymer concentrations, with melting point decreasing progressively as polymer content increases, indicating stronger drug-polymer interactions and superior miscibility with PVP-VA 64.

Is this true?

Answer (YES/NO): YES